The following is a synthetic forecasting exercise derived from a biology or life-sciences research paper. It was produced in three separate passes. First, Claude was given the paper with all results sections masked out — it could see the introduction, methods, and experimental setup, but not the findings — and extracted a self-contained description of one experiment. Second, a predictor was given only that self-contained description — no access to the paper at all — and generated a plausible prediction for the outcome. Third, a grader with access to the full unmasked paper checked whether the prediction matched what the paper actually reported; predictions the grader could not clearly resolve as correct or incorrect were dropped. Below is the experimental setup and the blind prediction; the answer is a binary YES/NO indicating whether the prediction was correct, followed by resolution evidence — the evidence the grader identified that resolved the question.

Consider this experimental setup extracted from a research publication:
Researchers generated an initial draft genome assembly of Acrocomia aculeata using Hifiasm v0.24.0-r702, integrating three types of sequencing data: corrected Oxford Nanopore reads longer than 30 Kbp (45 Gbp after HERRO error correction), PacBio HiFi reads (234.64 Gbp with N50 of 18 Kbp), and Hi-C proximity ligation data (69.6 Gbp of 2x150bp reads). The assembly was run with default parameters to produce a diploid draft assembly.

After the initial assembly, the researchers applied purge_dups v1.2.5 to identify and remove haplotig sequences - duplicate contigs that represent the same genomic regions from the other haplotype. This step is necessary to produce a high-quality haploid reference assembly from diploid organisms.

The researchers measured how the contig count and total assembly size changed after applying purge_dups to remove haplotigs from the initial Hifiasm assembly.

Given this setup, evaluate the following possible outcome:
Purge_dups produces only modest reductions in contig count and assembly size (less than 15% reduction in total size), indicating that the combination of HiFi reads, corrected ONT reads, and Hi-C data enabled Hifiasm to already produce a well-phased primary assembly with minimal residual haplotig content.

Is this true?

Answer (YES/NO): NO